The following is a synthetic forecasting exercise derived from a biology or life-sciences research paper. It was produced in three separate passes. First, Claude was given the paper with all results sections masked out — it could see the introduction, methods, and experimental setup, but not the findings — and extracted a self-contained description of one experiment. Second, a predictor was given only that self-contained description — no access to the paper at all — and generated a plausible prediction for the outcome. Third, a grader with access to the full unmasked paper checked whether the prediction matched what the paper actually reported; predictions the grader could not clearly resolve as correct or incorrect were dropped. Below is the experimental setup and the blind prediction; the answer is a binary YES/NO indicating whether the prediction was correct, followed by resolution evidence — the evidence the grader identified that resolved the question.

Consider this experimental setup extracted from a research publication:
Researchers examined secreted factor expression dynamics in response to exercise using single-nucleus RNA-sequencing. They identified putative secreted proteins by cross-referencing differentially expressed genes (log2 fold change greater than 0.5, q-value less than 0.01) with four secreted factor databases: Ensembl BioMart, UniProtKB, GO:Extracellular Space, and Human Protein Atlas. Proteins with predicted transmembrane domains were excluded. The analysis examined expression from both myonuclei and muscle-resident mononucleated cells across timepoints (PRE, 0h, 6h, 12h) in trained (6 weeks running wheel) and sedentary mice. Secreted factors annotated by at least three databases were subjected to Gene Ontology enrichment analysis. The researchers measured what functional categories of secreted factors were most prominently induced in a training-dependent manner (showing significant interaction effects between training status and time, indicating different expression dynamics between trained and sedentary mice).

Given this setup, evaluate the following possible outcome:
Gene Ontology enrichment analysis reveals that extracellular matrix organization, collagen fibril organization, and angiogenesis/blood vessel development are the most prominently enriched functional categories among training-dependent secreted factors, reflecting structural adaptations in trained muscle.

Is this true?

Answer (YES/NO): NO